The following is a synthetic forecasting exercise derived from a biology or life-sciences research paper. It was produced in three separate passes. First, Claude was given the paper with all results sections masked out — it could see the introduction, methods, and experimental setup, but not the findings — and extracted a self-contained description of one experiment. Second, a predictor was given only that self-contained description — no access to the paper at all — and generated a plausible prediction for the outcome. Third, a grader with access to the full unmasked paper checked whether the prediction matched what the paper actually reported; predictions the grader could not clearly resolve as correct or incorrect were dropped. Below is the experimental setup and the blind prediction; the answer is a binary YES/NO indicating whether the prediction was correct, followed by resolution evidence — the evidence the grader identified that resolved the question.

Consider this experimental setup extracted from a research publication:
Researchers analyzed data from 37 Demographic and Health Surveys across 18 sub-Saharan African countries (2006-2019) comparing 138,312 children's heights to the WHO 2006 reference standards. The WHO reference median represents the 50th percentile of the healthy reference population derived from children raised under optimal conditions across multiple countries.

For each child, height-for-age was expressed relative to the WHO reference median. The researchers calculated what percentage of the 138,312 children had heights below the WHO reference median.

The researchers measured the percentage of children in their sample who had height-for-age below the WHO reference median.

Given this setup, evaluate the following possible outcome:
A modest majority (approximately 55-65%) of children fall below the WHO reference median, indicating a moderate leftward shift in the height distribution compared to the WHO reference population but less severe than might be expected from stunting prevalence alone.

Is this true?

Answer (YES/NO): NO